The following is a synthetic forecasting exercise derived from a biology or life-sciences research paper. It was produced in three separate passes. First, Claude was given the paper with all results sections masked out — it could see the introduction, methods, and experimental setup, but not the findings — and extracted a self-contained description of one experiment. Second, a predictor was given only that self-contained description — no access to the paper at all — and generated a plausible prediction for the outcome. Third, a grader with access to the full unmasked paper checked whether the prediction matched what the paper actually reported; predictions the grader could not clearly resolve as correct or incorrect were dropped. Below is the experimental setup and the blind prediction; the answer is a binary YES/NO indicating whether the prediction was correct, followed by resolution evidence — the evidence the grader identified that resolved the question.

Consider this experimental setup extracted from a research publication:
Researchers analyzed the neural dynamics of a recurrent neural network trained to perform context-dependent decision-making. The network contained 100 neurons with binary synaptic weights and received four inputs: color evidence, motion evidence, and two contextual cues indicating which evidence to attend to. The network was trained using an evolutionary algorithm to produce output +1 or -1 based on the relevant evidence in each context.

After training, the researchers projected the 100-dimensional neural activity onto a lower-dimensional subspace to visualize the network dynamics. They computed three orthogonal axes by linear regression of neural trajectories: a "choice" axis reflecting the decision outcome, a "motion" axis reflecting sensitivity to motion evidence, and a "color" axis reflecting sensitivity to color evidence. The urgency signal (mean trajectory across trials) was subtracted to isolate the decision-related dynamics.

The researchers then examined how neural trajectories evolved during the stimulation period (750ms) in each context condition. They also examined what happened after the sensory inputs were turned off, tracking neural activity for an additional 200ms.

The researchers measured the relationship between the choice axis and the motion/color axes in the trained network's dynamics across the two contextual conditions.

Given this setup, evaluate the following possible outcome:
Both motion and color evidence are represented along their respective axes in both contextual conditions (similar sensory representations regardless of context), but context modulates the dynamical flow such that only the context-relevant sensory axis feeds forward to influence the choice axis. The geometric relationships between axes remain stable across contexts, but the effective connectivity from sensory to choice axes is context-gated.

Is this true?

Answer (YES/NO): YES